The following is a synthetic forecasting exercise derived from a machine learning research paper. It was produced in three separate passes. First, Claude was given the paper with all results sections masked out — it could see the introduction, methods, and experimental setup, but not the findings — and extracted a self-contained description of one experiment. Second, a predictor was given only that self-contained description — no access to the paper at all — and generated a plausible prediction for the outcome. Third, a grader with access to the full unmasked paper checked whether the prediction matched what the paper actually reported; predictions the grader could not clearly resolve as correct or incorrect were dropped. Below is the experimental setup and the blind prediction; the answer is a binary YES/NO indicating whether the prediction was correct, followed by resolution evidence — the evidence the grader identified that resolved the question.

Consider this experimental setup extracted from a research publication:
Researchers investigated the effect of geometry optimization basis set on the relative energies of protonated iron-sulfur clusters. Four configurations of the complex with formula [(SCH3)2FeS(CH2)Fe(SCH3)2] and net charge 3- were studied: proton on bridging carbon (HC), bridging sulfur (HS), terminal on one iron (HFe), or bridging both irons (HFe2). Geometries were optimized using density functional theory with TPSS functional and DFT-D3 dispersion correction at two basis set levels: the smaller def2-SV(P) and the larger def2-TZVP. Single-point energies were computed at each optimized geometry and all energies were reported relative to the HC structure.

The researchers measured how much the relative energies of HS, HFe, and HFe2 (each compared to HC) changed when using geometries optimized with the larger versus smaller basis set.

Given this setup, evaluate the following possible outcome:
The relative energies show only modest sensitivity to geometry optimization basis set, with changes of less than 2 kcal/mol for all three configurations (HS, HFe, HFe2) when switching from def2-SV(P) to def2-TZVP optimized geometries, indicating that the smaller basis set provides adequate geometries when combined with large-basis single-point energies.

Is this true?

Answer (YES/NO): NO